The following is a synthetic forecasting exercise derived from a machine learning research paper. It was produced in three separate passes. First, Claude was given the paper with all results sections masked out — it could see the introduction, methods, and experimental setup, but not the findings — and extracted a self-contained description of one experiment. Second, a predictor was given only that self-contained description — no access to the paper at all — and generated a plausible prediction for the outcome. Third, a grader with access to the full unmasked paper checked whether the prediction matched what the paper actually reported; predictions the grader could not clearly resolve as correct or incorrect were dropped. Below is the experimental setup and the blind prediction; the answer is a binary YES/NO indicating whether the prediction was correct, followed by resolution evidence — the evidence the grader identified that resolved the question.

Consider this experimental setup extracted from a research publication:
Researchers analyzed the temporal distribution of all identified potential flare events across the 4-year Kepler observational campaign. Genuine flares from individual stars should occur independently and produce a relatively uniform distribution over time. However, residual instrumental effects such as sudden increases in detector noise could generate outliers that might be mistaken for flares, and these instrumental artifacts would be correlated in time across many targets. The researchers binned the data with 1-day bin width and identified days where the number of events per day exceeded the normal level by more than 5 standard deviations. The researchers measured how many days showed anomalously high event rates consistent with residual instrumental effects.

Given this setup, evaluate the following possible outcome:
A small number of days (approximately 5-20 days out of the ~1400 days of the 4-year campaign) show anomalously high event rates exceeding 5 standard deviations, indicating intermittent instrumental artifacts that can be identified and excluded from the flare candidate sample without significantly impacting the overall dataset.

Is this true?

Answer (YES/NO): YES